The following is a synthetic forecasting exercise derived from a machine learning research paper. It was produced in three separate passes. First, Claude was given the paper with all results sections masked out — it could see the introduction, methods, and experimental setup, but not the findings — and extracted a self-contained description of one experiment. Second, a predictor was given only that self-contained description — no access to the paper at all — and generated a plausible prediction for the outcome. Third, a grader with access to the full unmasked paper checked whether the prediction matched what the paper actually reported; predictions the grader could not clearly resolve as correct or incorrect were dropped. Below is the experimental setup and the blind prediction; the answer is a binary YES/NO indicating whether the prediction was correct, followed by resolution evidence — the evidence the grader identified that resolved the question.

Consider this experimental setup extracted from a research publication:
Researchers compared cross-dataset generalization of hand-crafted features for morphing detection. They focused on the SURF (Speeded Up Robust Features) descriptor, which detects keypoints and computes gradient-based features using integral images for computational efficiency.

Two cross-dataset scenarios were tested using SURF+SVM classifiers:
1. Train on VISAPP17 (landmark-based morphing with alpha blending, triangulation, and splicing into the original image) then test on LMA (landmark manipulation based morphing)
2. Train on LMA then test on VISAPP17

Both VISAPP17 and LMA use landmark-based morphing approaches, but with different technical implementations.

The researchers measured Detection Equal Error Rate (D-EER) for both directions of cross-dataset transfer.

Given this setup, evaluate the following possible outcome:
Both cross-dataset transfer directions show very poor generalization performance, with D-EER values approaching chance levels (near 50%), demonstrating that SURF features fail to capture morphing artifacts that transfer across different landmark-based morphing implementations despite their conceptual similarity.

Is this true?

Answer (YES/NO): NO